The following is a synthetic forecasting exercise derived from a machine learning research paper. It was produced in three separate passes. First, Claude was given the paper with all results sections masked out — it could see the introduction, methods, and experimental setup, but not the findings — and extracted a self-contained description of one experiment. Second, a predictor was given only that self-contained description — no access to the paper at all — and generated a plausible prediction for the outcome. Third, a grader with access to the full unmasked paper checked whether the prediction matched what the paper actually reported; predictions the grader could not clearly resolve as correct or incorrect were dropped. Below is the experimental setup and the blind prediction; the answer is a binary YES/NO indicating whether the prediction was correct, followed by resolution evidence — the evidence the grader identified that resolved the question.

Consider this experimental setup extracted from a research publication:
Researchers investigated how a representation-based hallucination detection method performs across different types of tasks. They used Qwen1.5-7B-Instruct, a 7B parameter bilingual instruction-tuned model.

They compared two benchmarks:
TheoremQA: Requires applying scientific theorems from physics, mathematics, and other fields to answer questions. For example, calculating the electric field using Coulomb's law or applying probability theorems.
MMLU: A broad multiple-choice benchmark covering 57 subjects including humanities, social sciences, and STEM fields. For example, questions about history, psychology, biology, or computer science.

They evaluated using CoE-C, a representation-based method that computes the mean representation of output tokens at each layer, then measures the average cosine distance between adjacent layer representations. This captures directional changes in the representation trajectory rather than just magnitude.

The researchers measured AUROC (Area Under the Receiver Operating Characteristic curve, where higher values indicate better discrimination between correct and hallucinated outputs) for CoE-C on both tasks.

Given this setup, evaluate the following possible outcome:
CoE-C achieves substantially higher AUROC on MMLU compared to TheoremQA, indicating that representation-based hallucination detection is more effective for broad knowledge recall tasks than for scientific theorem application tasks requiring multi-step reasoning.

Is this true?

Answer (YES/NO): NO